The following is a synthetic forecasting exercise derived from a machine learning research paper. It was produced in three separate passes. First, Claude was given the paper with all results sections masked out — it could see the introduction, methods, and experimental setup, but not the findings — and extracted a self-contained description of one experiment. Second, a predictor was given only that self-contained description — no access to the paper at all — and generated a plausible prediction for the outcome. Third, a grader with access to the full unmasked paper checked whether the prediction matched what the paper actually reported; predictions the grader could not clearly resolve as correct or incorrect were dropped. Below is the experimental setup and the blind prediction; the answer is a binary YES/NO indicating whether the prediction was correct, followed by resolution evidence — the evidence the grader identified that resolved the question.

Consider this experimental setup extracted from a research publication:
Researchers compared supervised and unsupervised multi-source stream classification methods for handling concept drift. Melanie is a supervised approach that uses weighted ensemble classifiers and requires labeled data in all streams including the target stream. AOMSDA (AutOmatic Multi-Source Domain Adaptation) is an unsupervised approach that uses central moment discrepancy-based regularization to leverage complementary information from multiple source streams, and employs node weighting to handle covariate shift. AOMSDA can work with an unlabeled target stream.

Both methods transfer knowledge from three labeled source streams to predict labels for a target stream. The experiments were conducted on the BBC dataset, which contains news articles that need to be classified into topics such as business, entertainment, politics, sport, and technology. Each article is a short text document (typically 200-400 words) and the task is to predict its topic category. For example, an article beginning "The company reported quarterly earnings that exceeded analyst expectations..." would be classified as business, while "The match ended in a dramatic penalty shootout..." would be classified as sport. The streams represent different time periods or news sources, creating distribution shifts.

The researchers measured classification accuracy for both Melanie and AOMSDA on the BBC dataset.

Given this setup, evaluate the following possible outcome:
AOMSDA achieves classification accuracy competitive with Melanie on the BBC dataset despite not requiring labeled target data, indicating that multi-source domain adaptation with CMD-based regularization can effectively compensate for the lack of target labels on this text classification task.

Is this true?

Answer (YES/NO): NO